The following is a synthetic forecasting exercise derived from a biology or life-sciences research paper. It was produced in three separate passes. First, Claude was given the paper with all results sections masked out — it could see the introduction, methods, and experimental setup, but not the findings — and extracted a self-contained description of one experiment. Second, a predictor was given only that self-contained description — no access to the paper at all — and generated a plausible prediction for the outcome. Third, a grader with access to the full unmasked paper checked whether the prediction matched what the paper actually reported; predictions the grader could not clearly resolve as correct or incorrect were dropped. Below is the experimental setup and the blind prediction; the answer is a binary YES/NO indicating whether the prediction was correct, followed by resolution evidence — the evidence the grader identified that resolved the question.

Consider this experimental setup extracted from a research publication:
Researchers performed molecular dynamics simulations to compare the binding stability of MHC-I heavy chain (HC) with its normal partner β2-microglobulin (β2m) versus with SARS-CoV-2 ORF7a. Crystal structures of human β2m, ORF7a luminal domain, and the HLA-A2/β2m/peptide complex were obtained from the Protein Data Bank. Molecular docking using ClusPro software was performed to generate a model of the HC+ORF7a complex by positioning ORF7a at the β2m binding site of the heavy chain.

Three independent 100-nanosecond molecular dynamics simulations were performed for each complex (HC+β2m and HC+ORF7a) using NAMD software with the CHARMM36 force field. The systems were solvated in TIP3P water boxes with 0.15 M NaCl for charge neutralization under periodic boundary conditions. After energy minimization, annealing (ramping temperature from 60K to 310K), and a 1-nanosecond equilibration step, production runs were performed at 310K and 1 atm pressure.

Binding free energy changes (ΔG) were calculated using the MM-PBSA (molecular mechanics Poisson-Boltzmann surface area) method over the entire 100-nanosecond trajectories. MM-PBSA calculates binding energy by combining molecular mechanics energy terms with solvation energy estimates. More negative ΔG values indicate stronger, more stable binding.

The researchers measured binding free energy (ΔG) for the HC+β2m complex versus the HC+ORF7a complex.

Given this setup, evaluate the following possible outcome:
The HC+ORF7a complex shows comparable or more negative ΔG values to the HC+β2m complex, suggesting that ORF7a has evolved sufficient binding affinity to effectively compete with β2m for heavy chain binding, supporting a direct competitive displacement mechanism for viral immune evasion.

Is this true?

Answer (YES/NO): NO